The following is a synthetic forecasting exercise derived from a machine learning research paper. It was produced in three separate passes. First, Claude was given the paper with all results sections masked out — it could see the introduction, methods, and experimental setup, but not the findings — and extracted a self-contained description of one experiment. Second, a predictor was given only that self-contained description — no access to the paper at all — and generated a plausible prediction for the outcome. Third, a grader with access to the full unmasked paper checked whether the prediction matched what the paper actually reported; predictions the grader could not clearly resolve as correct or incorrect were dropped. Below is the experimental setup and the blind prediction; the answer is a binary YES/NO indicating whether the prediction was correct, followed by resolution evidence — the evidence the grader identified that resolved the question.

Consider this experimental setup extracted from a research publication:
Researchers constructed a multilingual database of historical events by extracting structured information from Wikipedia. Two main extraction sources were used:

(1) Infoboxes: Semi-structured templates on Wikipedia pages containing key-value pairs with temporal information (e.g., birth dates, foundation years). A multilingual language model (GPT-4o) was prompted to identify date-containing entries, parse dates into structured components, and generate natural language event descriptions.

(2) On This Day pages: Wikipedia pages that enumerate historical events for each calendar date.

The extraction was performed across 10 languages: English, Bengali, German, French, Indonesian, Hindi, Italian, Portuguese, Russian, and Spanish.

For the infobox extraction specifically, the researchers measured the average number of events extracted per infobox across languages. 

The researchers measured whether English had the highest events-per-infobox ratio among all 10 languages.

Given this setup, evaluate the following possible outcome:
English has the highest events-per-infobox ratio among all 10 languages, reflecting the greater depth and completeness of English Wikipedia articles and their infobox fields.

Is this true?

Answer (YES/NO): NO